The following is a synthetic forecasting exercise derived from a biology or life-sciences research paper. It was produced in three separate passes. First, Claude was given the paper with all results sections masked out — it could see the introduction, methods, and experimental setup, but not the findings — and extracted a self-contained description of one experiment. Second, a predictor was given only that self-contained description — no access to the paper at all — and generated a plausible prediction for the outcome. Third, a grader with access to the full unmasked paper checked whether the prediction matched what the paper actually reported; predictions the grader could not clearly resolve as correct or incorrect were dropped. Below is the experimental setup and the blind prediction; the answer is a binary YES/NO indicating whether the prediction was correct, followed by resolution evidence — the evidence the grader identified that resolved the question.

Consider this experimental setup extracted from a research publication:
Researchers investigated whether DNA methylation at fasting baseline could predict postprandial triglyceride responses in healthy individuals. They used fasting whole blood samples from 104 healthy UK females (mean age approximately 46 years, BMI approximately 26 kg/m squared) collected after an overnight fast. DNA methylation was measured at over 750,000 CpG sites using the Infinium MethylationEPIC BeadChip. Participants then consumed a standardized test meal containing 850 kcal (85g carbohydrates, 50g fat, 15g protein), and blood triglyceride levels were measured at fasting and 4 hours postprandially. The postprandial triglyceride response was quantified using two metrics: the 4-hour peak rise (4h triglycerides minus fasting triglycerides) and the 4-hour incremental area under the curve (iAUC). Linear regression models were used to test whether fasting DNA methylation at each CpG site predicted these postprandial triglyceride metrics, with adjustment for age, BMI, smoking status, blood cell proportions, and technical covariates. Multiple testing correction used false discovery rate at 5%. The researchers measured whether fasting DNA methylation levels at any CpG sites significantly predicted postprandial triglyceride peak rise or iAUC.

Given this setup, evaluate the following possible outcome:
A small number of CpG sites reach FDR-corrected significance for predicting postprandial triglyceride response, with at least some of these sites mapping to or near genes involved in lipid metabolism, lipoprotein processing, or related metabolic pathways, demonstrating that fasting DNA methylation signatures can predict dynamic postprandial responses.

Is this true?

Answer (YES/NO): NO